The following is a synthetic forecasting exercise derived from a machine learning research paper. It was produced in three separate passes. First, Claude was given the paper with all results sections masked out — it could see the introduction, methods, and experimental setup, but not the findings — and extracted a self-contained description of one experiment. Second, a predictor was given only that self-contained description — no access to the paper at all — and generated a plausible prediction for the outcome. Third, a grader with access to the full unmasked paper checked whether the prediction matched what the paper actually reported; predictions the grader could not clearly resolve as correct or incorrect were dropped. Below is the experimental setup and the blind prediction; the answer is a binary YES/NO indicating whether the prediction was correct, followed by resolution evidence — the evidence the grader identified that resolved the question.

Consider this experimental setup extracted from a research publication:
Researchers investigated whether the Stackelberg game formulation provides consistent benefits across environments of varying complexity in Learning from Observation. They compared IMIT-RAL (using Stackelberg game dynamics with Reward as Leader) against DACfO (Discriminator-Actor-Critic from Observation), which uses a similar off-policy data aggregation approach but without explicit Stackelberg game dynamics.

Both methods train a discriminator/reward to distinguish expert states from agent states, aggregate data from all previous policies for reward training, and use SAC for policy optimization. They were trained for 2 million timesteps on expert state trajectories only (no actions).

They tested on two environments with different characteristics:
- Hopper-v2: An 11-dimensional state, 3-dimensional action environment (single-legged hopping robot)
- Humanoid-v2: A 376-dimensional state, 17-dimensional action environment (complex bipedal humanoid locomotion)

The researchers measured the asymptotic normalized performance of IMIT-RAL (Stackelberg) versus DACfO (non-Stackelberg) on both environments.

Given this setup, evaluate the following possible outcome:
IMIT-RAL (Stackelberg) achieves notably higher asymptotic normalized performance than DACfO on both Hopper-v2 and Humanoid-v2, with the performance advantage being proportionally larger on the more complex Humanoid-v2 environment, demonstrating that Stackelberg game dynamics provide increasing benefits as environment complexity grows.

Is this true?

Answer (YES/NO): NO